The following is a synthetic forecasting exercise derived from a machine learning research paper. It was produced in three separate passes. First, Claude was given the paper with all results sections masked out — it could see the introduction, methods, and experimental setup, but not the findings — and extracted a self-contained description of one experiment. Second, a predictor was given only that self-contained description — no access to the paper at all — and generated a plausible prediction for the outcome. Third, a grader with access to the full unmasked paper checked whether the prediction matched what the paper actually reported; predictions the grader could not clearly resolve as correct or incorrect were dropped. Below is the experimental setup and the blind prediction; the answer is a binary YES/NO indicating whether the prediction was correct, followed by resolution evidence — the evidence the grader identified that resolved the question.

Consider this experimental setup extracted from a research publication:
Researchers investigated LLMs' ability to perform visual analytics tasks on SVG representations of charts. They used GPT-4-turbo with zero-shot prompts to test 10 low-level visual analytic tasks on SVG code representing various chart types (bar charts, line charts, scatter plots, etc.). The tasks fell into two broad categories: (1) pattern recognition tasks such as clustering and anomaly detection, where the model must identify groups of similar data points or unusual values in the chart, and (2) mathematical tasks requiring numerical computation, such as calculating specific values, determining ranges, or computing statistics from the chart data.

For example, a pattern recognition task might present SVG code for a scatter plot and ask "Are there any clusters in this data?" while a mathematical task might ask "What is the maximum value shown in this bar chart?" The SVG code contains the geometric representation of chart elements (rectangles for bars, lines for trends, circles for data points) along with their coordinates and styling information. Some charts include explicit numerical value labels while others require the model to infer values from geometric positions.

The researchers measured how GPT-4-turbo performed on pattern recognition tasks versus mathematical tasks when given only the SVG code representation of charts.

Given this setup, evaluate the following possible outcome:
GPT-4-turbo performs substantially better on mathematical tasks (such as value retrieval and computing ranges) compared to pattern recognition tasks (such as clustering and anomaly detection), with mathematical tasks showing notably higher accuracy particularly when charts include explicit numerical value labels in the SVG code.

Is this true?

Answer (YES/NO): NO